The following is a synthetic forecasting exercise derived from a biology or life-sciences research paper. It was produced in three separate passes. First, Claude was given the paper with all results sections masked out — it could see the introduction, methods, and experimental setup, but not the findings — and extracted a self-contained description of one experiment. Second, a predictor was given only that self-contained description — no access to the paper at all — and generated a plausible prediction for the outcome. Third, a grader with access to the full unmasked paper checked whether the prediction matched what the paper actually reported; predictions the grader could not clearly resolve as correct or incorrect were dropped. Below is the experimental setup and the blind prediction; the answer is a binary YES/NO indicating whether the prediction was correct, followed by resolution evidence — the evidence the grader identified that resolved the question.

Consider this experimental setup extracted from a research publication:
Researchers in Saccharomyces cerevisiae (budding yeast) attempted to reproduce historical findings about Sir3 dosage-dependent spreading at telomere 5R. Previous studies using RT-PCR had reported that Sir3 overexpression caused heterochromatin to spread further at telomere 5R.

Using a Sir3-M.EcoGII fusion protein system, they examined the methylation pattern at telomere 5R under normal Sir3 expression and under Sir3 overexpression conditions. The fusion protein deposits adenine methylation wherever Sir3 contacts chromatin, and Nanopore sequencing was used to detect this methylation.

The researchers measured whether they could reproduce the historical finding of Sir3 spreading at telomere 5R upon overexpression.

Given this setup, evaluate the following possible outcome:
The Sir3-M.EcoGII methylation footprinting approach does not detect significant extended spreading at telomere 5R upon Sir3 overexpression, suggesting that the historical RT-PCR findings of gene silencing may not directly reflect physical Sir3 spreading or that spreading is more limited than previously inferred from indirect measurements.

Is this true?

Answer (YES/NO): YES